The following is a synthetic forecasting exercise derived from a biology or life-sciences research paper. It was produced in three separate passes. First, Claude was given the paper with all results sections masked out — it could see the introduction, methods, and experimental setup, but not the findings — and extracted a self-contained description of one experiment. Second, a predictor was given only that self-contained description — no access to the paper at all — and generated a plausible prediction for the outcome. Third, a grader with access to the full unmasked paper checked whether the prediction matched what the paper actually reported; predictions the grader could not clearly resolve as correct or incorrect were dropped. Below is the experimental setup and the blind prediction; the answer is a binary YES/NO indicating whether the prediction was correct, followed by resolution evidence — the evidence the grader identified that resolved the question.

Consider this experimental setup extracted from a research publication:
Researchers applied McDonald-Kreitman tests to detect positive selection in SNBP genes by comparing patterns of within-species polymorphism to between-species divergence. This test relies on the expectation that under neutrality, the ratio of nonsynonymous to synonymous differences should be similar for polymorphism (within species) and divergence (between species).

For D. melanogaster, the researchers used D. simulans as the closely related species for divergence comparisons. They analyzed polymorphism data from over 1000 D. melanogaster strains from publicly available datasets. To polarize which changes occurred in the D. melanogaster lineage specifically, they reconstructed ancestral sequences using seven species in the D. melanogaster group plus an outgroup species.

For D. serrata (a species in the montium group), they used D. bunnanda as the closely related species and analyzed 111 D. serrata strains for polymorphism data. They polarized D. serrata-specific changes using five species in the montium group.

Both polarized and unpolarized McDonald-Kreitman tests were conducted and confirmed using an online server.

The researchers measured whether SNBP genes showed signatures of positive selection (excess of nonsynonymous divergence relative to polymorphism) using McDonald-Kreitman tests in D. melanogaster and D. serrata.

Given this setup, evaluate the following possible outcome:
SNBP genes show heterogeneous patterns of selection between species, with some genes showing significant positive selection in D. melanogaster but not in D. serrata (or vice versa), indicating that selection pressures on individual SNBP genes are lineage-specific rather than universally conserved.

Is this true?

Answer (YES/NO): YES